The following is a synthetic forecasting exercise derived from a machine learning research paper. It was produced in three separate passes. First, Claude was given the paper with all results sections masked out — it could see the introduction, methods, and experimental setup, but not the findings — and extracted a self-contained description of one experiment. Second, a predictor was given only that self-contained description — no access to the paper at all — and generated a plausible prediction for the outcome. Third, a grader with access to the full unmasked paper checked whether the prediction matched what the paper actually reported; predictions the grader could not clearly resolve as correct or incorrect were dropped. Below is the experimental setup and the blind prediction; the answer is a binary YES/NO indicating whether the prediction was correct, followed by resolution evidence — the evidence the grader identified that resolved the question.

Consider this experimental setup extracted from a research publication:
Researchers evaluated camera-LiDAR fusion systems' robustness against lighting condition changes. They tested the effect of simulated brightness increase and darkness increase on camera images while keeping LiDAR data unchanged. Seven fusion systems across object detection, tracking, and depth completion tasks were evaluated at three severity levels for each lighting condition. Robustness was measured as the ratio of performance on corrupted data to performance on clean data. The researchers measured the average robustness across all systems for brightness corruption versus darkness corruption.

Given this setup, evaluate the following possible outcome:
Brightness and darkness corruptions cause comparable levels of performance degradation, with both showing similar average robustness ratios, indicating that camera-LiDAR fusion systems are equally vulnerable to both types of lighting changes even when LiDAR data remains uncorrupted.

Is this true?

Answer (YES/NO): NO